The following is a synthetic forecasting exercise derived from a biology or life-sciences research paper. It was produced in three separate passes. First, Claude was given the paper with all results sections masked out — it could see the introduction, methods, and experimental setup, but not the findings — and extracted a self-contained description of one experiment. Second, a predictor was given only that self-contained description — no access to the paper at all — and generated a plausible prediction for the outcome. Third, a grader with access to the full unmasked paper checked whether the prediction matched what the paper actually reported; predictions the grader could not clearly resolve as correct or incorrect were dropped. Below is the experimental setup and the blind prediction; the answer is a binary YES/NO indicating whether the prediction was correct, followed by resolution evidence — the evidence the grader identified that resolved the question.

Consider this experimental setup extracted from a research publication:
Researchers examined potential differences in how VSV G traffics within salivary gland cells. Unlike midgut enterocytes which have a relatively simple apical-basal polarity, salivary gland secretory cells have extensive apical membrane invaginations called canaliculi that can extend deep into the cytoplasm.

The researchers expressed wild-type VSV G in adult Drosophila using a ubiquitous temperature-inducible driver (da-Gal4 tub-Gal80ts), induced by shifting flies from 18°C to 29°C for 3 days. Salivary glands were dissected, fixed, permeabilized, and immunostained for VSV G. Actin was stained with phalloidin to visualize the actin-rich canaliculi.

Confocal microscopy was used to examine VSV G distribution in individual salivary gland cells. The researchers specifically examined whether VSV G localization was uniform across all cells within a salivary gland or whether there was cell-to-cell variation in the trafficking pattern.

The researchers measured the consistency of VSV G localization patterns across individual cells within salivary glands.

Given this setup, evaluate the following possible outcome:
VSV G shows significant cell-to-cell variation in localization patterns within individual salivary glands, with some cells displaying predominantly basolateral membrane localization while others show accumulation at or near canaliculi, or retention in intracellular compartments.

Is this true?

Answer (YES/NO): YES